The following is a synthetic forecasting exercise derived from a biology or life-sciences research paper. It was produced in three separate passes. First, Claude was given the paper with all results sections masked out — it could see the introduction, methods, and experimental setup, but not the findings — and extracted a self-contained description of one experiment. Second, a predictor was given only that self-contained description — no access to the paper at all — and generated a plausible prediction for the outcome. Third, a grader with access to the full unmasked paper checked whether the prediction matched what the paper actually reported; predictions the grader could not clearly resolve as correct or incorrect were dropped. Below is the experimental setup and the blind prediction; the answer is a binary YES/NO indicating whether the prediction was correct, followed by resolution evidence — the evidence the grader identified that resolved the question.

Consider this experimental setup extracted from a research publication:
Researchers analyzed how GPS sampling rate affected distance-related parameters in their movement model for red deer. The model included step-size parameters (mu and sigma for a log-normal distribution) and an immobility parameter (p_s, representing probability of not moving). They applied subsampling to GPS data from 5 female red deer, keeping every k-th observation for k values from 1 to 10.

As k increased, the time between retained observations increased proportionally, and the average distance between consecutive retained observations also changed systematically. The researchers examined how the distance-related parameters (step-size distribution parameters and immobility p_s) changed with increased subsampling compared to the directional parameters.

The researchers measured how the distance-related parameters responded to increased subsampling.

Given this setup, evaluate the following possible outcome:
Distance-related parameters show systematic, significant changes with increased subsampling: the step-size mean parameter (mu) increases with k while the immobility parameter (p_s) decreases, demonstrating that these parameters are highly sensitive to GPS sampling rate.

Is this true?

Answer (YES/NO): YES